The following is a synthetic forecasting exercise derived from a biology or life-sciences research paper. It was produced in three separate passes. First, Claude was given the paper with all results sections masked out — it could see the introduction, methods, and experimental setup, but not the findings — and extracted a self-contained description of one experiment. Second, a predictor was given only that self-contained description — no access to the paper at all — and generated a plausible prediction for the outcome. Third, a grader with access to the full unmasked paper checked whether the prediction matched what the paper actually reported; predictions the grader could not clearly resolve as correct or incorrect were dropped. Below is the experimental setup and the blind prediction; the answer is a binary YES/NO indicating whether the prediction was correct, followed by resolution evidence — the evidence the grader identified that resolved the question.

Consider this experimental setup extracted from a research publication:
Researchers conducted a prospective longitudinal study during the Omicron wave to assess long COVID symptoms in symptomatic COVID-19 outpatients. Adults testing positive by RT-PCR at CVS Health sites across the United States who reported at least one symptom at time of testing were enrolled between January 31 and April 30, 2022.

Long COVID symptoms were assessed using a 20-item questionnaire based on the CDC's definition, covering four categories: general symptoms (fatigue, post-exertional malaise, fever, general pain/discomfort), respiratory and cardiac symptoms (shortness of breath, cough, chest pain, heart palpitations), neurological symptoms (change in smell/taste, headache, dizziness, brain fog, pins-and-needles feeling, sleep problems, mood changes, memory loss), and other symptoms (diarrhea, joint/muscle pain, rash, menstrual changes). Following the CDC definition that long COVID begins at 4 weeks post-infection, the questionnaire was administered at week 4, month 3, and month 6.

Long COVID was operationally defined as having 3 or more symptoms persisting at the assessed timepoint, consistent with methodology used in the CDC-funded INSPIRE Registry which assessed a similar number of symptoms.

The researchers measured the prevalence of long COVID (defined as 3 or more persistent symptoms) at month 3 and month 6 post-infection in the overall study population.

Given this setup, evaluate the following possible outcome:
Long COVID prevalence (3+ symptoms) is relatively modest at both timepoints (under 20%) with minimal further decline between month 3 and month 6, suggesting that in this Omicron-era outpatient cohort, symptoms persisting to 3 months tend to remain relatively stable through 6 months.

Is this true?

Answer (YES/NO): NO